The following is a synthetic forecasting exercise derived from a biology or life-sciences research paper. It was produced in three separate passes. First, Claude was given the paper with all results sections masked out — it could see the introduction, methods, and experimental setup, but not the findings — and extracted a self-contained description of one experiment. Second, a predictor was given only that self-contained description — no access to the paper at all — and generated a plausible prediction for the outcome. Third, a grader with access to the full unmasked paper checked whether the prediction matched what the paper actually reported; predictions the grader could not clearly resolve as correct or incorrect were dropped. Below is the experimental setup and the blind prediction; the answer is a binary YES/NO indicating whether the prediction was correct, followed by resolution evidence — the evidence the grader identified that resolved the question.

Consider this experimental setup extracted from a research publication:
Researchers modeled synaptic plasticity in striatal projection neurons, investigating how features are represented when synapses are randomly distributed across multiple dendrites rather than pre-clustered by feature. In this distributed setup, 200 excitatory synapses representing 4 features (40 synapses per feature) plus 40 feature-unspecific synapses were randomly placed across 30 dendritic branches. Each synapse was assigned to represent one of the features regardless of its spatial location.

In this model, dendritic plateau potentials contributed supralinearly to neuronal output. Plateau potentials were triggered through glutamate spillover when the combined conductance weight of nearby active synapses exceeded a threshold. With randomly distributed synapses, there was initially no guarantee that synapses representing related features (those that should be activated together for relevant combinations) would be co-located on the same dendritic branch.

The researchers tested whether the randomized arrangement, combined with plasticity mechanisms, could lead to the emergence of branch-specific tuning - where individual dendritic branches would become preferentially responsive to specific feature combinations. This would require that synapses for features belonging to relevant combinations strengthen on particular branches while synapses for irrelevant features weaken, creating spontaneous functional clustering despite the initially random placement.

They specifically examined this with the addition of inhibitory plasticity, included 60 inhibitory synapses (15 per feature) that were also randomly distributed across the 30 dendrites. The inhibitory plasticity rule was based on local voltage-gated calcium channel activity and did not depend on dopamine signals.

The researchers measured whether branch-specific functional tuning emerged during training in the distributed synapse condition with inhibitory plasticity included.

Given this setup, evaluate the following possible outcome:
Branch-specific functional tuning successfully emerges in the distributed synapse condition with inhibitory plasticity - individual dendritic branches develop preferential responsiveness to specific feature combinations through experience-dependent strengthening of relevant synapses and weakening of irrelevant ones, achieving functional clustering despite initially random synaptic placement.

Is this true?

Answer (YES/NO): YES